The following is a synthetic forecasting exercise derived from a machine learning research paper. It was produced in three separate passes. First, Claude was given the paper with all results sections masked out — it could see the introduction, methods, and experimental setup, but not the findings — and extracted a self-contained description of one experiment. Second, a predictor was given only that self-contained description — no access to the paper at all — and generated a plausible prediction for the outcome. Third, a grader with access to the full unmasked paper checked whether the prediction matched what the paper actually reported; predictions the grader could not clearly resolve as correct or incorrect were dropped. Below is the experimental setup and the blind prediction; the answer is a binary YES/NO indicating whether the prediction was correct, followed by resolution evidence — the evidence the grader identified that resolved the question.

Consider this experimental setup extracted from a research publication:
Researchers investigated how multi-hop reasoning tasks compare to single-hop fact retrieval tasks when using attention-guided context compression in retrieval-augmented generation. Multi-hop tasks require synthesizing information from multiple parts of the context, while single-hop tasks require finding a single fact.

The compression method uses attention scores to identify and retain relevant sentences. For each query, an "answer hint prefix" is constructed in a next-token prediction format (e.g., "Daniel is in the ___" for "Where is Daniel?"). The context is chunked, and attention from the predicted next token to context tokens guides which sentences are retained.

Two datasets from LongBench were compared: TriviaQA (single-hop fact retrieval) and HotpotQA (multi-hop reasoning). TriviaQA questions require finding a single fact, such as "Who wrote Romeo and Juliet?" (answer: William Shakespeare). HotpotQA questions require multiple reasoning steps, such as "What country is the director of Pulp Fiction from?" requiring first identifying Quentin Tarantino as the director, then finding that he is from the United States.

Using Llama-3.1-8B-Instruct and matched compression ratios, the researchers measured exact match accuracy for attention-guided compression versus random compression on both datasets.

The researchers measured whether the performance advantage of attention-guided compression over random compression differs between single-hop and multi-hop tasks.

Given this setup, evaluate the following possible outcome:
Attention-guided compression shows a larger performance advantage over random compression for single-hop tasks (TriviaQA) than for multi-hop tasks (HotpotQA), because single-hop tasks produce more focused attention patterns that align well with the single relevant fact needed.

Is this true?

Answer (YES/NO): NO